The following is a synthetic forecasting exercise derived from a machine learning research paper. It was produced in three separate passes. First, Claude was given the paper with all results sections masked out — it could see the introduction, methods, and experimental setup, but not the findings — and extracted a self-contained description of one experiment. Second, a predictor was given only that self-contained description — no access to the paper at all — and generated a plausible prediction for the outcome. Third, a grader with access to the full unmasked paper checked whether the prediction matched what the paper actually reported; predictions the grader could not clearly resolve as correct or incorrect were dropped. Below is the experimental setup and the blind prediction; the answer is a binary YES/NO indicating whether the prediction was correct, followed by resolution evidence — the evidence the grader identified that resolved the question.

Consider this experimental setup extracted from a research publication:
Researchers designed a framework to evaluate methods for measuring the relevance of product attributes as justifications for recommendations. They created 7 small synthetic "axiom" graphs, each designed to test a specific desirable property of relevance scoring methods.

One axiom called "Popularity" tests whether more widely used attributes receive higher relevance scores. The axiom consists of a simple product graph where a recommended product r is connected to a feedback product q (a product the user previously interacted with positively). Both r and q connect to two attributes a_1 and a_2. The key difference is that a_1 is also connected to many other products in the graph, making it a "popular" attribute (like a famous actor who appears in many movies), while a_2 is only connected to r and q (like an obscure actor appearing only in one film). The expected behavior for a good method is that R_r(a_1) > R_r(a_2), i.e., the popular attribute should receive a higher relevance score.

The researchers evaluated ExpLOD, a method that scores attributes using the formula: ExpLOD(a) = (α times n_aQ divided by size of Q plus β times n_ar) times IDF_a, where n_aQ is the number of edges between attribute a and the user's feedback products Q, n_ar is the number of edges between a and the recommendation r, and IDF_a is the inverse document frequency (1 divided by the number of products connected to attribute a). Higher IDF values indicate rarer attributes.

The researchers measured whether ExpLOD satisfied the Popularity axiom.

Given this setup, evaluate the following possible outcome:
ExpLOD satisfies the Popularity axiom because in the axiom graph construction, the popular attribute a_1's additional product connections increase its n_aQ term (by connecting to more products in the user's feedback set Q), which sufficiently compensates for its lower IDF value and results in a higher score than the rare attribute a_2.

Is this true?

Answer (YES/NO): NO